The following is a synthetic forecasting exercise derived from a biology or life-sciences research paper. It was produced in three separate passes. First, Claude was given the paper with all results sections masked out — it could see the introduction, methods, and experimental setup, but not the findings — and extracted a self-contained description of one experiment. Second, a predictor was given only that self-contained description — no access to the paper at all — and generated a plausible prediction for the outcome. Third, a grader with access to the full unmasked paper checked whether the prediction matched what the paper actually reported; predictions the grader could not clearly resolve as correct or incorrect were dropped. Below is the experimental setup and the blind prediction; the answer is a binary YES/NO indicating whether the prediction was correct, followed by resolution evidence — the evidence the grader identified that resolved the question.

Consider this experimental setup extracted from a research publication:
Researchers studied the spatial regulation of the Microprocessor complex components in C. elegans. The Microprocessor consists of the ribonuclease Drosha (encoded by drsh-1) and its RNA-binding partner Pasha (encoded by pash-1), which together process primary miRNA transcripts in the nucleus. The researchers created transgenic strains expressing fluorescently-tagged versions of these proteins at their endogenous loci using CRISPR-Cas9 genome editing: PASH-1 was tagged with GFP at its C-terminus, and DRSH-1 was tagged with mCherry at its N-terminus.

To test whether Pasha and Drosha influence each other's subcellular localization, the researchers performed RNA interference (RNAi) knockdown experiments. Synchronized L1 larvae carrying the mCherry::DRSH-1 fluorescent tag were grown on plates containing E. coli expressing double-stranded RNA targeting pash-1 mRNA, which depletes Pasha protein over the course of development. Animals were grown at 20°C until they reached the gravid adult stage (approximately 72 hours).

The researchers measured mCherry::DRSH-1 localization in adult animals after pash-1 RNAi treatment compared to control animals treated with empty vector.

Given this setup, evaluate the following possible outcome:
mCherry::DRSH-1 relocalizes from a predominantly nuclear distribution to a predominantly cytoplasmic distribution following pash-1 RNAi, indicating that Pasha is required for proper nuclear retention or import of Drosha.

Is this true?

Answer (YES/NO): YES